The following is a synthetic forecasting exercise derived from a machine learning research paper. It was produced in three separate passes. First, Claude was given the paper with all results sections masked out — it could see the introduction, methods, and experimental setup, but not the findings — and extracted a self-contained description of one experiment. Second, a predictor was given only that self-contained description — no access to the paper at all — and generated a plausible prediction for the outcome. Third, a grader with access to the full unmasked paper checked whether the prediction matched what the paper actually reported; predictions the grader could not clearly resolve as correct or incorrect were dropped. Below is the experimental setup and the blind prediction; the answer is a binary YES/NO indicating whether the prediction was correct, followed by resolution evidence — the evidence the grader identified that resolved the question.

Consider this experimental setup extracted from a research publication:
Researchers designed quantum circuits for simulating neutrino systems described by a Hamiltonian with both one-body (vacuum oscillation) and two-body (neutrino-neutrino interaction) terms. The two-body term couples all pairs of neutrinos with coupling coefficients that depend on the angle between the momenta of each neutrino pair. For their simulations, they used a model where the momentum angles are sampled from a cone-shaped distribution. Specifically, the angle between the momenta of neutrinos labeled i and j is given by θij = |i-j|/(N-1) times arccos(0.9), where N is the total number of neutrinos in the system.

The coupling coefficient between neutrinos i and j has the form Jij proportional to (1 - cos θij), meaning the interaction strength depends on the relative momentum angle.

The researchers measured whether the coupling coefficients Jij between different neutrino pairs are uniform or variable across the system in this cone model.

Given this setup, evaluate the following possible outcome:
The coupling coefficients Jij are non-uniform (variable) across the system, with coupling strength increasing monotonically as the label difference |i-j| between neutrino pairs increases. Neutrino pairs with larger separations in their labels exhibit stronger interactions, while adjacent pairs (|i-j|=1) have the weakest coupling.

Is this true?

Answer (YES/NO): YES